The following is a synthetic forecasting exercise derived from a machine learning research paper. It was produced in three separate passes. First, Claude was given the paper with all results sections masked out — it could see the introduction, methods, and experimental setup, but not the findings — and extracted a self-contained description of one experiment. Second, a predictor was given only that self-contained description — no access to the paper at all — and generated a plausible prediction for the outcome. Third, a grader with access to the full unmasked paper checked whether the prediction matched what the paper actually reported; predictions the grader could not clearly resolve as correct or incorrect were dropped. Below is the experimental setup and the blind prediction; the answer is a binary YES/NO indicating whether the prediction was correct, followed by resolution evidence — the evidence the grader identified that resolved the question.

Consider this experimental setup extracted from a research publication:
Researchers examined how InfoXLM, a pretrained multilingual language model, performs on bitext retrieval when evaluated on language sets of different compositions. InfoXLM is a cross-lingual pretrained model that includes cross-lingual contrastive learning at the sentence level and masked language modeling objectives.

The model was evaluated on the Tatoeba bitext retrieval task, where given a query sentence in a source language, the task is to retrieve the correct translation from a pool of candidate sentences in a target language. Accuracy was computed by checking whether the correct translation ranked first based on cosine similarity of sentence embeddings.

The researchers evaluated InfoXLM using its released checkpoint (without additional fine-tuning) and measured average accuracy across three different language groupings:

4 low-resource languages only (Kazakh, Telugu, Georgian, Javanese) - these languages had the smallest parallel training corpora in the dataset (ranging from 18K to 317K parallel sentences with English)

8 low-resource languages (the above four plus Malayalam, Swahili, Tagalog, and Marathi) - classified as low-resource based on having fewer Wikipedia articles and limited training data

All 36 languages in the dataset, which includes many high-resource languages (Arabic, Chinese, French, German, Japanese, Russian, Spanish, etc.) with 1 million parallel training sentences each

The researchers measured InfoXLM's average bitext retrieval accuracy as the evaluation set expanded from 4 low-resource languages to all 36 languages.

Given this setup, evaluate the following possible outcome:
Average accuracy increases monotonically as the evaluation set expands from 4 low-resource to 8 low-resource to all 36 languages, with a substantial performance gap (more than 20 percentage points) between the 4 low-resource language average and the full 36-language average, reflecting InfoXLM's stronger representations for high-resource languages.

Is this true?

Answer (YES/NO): YES